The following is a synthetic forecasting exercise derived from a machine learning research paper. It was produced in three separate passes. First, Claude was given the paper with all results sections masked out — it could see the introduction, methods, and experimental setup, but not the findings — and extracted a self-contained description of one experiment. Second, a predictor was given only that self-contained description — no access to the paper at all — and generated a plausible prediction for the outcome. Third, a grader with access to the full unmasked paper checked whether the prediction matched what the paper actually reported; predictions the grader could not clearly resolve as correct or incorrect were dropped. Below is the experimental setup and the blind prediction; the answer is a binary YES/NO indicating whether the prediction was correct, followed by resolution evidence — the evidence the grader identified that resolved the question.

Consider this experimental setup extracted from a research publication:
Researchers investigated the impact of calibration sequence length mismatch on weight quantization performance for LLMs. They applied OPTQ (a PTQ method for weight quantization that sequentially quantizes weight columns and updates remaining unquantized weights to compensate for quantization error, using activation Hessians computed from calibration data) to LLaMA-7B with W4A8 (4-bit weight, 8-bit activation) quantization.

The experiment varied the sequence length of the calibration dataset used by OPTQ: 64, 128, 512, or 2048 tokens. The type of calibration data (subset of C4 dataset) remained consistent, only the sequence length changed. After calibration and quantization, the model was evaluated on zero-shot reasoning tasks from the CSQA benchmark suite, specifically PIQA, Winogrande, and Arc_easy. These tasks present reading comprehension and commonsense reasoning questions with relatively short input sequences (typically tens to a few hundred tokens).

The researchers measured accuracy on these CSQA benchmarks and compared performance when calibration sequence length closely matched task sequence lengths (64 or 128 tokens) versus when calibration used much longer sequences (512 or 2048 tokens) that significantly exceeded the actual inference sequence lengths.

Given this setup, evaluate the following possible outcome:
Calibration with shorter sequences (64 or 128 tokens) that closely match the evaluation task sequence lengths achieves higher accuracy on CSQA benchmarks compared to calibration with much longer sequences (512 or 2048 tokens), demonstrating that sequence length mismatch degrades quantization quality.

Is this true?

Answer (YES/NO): YES